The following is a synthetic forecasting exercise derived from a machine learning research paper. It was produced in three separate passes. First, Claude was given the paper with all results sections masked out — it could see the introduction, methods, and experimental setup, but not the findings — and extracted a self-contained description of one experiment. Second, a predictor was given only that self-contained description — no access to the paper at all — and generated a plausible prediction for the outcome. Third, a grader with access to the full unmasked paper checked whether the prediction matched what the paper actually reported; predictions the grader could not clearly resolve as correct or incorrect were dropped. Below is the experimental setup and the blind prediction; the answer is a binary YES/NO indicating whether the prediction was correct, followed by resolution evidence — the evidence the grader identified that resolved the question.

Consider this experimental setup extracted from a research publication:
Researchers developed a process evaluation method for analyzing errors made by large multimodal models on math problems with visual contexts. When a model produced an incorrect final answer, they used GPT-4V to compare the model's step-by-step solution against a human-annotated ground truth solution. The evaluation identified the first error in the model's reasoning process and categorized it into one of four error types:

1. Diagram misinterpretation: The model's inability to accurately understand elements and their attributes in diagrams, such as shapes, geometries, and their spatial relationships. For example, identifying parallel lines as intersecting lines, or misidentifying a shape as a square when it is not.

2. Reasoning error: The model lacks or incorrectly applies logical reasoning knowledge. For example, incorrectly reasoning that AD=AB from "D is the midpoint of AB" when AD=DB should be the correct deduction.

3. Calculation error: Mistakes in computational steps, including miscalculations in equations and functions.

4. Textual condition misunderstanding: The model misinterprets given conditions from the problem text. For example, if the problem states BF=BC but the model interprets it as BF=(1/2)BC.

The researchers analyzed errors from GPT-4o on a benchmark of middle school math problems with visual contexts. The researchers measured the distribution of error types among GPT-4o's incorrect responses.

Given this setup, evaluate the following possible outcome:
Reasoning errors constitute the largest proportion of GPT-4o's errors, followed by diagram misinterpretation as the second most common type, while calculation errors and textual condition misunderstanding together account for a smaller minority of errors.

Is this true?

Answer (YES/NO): NO